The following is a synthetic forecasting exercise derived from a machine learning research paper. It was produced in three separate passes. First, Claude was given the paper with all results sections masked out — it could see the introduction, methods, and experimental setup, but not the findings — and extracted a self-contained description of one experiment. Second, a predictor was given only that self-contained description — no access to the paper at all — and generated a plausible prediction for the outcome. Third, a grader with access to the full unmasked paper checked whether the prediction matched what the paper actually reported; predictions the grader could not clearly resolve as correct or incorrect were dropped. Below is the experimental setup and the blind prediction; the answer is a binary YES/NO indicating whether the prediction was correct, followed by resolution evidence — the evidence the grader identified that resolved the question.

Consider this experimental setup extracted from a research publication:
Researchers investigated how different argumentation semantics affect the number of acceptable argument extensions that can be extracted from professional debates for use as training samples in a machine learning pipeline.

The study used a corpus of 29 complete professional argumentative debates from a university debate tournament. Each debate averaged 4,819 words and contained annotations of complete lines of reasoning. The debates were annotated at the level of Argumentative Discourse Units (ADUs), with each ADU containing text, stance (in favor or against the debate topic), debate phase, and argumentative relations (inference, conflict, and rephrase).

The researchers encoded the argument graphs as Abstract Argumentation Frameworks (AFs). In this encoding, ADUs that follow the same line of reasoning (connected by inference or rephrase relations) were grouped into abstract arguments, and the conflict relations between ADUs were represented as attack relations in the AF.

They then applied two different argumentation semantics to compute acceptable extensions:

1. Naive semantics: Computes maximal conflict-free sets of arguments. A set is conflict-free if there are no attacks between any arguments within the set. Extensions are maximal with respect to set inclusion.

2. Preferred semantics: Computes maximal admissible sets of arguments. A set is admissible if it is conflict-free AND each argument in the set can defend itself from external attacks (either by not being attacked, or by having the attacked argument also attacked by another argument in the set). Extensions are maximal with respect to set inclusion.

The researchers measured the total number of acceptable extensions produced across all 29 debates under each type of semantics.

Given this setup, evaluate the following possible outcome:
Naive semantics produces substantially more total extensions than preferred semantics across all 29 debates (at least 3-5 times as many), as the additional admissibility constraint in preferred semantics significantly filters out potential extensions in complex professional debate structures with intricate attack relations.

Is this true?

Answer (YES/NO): YES